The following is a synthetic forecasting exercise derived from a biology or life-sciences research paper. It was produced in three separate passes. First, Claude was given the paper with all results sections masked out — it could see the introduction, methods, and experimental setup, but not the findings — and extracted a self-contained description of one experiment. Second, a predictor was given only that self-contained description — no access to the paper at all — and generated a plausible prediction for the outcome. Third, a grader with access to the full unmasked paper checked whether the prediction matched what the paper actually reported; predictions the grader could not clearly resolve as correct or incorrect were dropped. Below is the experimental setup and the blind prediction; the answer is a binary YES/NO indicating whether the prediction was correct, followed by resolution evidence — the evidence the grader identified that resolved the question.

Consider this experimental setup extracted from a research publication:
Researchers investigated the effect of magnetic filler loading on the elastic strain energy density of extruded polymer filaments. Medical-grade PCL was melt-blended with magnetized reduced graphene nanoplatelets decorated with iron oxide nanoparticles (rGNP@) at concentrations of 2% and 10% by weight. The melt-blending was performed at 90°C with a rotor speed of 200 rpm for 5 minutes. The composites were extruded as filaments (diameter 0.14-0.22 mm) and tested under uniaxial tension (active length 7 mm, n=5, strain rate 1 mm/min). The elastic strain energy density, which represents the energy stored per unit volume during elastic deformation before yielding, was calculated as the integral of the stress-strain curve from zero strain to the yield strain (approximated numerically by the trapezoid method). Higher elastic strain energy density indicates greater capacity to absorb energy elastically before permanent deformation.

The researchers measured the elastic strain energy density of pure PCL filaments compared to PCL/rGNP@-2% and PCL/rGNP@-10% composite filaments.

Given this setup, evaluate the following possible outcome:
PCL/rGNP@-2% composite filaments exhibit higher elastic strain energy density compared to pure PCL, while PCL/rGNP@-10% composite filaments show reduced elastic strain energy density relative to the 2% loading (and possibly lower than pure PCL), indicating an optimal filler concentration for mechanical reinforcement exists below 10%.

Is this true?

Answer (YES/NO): NO